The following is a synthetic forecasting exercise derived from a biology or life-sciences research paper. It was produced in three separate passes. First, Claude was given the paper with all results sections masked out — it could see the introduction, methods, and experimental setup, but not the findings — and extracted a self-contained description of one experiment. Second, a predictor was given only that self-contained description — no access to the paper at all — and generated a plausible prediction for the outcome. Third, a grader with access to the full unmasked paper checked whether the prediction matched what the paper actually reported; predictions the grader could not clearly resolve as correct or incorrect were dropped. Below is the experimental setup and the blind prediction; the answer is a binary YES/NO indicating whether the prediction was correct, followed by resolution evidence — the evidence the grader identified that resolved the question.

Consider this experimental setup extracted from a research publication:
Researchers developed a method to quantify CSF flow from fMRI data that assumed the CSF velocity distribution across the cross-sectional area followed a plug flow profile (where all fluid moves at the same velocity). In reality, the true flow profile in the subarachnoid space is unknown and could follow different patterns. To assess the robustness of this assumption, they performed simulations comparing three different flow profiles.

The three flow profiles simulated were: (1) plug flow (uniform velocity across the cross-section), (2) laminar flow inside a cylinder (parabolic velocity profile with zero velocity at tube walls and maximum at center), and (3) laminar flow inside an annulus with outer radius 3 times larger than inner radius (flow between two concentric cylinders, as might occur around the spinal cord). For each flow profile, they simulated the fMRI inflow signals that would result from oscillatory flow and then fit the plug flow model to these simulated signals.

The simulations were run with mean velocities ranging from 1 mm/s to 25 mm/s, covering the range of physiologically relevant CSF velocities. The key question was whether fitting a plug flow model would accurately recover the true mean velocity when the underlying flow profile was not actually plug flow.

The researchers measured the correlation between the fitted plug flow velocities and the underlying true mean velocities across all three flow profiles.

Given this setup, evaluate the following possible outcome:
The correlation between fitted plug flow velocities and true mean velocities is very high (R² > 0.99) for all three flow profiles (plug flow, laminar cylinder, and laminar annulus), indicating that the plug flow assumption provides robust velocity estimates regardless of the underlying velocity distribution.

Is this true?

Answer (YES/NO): YES